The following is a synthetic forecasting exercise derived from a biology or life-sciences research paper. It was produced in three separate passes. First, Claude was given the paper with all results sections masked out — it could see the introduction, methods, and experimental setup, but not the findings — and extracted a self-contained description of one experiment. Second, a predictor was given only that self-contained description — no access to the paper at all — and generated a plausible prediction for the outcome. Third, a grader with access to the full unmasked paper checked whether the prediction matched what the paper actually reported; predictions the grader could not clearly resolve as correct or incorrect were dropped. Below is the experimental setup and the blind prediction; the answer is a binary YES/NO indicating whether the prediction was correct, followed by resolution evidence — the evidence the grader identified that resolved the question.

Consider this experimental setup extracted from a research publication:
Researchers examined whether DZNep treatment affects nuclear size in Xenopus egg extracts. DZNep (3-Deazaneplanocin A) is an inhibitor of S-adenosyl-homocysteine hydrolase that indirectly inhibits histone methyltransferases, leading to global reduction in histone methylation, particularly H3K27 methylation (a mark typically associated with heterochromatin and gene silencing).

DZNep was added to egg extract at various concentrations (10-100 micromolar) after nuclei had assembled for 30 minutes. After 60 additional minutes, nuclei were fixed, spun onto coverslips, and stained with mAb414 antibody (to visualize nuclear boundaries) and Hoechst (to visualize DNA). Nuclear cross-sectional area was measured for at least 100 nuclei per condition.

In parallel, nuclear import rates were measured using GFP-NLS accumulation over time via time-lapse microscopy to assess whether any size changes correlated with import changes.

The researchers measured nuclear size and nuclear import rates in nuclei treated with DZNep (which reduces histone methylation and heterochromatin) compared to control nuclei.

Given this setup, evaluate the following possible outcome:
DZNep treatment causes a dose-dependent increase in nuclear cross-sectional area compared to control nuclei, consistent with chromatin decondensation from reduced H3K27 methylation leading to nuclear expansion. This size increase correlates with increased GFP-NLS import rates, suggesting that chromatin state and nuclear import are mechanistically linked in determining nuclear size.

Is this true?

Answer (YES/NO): NO